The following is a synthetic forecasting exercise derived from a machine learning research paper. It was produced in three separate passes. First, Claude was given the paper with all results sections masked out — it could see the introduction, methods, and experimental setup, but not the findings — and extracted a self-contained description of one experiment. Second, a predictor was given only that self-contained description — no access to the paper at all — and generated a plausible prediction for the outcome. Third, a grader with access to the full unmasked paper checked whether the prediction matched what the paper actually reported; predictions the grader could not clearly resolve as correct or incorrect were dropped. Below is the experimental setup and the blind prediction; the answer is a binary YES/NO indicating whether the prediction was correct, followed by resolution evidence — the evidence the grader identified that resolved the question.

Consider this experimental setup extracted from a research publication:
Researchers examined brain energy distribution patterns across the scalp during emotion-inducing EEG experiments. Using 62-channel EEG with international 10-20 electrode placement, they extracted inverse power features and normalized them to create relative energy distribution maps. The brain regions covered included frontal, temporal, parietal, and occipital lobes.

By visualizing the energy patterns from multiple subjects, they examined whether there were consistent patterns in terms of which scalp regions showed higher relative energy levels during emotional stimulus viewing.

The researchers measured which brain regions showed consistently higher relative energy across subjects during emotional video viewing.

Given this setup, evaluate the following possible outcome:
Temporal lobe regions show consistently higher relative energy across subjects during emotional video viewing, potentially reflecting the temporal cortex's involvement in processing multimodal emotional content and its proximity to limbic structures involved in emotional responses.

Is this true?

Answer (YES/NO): YES